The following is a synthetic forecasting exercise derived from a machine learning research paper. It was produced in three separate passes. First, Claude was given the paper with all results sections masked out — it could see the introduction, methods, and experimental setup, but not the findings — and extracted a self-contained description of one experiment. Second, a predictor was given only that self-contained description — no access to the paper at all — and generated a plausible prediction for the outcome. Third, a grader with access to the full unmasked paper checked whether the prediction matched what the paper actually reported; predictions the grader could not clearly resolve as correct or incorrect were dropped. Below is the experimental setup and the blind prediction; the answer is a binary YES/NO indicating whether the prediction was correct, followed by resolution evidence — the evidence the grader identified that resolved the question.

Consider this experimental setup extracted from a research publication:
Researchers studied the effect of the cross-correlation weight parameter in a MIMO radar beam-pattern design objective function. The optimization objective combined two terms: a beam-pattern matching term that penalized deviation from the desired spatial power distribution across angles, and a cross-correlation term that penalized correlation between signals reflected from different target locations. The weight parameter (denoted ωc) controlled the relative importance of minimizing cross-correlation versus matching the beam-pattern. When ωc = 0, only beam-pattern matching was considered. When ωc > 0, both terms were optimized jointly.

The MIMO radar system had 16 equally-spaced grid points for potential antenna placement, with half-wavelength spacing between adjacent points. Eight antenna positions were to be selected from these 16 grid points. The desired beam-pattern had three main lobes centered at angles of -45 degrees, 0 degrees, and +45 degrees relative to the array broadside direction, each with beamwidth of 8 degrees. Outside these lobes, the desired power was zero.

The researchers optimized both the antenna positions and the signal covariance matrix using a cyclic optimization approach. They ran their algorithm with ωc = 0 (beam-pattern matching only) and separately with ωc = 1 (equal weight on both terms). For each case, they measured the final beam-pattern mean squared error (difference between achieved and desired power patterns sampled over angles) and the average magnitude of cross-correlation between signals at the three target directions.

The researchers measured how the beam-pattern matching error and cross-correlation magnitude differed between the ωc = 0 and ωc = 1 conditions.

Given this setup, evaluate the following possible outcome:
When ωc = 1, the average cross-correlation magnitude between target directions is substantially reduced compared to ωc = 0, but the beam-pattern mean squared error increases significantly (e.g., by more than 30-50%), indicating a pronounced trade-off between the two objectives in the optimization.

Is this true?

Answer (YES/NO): NO